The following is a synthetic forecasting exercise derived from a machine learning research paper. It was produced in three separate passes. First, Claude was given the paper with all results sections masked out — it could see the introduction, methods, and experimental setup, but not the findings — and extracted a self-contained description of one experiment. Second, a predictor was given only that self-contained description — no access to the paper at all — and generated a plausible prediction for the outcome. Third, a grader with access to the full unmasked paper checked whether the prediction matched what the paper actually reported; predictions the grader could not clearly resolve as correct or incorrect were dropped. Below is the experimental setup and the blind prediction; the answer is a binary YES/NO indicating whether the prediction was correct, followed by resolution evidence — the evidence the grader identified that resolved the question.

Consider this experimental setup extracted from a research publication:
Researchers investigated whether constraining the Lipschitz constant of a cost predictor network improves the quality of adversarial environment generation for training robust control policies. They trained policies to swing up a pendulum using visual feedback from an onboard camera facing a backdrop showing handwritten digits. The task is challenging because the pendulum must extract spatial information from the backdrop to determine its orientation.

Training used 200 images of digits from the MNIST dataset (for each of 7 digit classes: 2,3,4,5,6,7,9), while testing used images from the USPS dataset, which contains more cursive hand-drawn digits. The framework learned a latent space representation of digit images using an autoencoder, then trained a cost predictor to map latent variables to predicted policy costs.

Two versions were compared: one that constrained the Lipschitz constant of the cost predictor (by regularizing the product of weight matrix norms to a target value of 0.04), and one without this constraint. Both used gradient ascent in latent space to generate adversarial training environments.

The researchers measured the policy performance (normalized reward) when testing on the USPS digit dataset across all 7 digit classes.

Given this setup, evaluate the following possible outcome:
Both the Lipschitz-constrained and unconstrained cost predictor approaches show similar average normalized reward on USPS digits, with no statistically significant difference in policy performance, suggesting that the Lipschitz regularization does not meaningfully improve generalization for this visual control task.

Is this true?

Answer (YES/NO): NO